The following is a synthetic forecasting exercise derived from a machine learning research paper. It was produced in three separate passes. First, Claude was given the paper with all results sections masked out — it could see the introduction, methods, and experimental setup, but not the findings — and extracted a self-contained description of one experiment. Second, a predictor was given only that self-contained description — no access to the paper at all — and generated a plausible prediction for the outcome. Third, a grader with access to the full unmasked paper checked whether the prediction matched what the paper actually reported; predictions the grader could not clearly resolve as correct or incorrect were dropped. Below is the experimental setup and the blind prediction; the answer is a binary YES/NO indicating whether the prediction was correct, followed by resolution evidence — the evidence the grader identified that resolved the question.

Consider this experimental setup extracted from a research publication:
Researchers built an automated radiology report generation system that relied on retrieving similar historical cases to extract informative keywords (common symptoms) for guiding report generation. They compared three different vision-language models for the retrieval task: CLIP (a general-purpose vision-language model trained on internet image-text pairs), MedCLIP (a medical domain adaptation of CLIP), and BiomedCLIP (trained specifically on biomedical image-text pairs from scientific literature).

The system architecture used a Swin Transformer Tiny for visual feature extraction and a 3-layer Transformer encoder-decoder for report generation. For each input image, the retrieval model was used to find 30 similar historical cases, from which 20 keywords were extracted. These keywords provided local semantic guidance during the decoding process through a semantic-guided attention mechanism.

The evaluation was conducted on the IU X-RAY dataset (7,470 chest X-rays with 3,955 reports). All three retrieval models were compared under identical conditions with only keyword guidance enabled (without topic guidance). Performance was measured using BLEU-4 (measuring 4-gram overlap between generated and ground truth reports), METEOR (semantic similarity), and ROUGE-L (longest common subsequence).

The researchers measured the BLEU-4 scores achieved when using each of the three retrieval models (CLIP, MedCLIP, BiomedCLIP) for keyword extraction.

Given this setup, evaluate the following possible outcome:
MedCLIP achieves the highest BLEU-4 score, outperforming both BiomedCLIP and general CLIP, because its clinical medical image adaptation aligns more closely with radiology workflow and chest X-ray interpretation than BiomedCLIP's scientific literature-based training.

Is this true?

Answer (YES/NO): NO